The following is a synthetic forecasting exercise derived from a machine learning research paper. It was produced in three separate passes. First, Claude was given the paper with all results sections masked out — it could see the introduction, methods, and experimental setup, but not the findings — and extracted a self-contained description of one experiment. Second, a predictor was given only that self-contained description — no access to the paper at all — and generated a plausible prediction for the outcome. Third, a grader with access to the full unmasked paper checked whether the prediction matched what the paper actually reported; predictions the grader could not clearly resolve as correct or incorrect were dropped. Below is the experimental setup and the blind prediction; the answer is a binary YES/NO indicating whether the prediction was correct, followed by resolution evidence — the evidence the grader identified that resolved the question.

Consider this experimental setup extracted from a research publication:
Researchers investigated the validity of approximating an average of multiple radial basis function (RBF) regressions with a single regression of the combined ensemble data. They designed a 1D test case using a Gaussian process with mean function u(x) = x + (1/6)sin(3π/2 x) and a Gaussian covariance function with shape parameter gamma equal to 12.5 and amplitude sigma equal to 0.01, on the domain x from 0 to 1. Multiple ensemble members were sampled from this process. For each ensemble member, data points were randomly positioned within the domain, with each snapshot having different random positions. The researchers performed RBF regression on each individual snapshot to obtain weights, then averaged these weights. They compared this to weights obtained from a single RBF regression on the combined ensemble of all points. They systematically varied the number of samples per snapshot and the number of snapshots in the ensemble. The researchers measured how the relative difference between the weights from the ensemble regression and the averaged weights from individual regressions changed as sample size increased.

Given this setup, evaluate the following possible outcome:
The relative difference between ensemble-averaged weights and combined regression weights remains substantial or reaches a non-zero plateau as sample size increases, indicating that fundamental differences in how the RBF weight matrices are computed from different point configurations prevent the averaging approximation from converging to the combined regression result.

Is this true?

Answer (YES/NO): NO